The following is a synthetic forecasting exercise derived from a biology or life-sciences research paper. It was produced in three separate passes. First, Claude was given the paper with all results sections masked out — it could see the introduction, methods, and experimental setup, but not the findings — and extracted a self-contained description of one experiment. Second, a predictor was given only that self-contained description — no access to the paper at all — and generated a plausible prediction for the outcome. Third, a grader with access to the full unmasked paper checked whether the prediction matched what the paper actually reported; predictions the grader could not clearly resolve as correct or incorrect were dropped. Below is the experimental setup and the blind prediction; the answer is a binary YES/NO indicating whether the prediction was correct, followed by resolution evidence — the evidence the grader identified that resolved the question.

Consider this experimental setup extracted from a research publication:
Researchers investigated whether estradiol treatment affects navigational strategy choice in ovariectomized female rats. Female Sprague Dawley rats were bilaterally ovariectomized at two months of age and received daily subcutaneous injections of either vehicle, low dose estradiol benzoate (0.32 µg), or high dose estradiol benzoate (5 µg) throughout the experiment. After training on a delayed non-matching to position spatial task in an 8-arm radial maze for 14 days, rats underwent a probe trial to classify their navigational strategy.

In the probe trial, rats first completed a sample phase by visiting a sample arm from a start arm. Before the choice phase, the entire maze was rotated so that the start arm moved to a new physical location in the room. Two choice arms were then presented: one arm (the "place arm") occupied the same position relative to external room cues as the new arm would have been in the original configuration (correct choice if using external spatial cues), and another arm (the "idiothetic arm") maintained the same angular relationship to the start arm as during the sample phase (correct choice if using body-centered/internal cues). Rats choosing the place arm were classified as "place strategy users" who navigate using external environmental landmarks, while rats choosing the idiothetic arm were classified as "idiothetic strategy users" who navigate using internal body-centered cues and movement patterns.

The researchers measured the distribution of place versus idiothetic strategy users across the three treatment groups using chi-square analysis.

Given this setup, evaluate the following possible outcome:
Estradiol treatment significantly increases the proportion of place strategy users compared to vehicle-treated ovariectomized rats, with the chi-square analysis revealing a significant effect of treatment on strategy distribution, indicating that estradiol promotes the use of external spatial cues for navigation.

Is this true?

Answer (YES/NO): NO